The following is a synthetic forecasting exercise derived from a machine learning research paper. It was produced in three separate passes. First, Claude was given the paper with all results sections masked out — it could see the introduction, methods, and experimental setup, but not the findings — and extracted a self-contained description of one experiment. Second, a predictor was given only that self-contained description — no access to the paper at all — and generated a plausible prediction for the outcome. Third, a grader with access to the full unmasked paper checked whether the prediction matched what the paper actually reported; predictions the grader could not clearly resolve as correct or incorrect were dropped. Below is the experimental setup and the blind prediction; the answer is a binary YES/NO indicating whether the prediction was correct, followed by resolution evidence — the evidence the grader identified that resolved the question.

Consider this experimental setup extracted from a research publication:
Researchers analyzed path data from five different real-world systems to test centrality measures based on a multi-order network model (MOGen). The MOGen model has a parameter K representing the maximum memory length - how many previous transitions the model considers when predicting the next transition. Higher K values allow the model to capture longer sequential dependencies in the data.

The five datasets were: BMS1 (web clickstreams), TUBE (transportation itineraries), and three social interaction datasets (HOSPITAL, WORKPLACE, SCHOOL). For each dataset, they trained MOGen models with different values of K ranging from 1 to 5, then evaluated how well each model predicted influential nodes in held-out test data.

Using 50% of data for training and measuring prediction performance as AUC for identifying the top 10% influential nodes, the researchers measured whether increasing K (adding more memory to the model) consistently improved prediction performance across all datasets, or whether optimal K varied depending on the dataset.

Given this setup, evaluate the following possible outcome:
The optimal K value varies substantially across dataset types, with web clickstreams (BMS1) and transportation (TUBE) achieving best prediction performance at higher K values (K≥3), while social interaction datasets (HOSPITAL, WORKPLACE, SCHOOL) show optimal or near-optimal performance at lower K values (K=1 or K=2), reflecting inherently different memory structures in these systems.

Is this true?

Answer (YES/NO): NO